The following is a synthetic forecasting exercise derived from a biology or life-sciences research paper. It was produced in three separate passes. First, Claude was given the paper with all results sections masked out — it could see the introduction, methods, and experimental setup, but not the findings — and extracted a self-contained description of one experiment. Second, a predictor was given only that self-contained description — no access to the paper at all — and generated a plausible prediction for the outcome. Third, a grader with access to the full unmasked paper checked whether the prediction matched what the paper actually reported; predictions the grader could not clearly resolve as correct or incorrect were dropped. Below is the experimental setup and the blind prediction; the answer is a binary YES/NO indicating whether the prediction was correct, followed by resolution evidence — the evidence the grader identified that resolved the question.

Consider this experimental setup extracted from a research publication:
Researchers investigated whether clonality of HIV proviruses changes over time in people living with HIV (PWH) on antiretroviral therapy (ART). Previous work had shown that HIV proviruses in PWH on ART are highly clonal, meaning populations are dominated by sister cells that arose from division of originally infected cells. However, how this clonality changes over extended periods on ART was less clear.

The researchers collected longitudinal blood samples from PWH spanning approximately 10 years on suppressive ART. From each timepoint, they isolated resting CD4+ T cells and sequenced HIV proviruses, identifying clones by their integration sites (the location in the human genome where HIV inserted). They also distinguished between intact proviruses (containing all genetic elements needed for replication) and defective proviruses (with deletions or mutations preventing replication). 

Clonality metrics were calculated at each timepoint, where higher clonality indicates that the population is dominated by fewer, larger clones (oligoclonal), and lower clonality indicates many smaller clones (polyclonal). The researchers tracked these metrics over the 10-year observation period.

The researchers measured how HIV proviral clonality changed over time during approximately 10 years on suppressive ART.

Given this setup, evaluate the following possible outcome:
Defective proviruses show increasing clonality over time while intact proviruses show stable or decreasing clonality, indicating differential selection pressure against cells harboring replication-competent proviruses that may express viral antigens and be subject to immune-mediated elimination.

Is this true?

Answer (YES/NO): NO